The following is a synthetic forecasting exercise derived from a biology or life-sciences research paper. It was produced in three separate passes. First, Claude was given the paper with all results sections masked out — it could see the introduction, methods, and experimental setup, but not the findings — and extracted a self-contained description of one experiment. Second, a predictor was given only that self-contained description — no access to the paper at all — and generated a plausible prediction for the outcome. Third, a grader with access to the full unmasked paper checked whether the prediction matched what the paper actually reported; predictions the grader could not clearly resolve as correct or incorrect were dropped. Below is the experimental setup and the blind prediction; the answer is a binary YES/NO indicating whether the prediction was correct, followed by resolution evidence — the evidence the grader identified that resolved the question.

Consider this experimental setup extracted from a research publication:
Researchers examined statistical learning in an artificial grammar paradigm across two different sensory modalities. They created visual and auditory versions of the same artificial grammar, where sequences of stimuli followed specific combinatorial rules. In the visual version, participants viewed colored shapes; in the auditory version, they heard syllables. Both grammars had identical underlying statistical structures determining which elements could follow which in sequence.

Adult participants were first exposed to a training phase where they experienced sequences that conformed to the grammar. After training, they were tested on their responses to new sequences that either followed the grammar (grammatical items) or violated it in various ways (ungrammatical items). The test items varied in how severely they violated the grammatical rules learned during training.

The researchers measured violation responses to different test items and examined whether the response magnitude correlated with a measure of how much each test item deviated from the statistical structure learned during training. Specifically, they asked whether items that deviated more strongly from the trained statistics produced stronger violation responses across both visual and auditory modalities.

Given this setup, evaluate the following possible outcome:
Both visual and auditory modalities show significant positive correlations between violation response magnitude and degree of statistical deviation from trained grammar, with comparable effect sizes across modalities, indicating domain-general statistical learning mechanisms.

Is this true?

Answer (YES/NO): NO